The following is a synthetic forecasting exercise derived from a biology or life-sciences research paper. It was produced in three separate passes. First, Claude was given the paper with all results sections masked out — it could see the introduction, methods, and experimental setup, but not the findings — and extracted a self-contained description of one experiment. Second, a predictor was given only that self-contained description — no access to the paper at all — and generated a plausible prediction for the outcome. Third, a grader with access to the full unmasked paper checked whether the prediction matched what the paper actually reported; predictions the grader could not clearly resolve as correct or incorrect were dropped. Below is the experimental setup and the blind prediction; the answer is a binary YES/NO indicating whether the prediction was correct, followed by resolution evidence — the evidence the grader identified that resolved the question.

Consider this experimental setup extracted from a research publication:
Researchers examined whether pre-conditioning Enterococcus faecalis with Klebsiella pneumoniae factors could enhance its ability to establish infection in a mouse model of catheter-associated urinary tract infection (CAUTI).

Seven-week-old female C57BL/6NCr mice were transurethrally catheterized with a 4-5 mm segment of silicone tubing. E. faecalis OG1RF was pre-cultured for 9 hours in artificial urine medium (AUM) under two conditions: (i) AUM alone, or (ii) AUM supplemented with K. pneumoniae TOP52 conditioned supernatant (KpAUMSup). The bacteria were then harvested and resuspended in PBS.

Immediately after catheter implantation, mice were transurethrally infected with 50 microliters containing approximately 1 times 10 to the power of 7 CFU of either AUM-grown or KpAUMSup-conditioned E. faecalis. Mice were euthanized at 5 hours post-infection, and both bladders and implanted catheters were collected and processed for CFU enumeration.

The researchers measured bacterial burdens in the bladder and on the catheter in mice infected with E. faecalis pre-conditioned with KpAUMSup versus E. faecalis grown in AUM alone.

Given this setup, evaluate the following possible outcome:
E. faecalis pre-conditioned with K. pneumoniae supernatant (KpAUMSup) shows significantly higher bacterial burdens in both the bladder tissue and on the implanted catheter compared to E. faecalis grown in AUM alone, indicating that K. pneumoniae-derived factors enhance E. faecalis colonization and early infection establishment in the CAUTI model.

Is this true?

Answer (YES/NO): YES